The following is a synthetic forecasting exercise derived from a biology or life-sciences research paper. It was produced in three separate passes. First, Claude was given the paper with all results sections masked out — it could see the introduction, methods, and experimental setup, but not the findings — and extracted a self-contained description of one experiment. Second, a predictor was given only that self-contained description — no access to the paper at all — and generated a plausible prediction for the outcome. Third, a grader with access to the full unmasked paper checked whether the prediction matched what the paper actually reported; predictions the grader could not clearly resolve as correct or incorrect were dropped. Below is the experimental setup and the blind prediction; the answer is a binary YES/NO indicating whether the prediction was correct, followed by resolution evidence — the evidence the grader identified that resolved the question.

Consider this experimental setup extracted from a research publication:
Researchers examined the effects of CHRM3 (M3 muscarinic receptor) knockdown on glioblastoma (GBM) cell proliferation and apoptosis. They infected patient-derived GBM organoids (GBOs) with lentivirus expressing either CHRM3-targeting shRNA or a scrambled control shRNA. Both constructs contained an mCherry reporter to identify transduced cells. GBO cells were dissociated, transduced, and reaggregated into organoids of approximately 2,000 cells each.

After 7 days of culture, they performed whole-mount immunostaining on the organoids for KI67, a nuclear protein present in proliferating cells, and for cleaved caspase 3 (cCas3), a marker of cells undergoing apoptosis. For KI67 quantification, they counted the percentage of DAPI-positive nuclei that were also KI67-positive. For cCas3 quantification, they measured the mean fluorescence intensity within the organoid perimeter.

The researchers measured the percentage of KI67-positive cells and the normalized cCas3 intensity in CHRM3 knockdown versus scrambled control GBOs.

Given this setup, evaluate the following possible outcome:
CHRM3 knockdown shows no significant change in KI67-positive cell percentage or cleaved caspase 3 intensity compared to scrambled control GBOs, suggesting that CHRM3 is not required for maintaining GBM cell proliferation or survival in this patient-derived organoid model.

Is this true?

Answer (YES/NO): NO